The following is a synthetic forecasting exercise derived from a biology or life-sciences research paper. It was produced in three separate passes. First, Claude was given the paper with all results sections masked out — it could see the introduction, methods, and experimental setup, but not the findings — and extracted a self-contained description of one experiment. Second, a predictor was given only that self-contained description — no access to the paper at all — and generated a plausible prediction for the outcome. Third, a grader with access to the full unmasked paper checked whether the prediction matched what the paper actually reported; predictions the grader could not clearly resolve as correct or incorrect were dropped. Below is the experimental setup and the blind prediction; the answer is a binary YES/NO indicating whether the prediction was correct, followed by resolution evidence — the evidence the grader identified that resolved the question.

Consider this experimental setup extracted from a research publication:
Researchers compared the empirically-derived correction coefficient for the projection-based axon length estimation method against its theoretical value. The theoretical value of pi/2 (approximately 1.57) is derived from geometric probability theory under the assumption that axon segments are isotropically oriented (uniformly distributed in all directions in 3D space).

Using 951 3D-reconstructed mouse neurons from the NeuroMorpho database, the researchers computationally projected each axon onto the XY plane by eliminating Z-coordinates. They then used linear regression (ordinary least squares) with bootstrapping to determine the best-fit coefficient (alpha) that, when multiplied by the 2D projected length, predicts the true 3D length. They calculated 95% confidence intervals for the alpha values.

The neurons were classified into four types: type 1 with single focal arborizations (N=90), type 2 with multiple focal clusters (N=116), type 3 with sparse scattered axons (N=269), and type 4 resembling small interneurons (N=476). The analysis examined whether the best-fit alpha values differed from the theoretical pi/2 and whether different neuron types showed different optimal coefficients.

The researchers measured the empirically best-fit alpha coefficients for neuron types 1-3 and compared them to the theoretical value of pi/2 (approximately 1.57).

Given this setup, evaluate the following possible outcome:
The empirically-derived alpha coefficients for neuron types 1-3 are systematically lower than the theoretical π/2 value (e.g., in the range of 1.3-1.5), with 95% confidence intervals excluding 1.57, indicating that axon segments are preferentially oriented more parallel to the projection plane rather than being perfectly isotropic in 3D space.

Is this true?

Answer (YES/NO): NO